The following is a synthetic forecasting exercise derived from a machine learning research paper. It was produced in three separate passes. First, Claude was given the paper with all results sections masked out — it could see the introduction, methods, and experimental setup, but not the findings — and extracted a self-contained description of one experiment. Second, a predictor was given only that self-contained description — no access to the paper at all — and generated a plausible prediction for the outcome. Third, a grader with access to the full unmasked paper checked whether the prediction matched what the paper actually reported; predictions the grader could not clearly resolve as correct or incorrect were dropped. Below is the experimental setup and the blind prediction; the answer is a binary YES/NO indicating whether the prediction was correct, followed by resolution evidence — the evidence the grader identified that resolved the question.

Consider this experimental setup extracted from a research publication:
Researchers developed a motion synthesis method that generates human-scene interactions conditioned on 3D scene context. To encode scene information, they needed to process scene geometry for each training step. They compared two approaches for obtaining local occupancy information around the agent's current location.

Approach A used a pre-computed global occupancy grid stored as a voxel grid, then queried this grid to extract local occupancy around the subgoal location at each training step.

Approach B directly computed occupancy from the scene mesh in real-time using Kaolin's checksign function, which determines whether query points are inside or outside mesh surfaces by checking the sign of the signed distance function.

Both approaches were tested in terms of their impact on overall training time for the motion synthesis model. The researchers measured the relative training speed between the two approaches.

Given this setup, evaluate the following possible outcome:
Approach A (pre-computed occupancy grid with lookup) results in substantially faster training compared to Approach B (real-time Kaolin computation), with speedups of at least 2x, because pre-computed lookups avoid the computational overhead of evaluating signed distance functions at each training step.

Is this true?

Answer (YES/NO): YES